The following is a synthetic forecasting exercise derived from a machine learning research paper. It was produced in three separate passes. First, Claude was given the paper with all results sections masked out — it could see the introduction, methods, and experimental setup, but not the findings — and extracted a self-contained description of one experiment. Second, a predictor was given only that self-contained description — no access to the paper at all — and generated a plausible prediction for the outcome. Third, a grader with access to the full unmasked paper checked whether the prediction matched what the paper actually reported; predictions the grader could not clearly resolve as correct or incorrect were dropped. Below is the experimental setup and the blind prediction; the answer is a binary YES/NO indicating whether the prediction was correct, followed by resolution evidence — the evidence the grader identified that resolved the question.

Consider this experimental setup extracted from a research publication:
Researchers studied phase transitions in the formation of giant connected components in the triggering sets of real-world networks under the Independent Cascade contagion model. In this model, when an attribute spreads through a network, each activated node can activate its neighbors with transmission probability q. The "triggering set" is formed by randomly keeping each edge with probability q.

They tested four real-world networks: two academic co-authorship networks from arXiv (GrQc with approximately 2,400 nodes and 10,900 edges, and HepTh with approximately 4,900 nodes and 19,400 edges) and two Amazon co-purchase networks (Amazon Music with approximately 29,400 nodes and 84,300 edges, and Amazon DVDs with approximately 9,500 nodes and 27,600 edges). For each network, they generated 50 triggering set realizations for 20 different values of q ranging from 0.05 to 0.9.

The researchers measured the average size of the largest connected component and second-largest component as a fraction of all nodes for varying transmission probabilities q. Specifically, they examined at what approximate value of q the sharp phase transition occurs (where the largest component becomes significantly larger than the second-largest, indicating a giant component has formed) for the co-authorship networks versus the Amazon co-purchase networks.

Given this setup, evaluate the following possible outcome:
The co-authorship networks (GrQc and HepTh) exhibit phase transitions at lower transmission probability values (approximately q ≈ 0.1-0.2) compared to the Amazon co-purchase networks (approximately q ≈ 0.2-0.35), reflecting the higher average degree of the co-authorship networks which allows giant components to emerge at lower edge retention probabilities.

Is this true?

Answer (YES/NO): NO